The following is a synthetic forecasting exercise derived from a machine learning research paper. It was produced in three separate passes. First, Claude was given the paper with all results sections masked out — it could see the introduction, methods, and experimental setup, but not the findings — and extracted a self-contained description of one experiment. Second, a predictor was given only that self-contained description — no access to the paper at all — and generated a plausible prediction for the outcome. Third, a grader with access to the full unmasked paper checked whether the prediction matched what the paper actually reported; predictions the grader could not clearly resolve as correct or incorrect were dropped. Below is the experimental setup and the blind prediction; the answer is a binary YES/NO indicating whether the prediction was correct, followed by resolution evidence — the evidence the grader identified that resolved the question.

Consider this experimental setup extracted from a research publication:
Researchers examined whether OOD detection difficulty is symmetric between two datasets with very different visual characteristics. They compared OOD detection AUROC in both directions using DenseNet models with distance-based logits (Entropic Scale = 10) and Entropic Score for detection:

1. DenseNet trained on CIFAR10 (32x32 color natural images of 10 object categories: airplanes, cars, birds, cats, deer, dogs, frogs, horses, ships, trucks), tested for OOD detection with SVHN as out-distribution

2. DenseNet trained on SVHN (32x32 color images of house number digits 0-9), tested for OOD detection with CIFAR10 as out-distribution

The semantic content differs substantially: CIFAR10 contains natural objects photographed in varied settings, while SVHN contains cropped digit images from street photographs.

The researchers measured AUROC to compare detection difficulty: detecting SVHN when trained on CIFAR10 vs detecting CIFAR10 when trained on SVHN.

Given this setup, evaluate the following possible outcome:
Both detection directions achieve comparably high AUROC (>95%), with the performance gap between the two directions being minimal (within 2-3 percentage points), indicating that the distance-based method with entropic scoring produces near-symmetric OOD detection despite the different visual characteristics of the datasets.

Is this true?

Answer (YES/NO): YES